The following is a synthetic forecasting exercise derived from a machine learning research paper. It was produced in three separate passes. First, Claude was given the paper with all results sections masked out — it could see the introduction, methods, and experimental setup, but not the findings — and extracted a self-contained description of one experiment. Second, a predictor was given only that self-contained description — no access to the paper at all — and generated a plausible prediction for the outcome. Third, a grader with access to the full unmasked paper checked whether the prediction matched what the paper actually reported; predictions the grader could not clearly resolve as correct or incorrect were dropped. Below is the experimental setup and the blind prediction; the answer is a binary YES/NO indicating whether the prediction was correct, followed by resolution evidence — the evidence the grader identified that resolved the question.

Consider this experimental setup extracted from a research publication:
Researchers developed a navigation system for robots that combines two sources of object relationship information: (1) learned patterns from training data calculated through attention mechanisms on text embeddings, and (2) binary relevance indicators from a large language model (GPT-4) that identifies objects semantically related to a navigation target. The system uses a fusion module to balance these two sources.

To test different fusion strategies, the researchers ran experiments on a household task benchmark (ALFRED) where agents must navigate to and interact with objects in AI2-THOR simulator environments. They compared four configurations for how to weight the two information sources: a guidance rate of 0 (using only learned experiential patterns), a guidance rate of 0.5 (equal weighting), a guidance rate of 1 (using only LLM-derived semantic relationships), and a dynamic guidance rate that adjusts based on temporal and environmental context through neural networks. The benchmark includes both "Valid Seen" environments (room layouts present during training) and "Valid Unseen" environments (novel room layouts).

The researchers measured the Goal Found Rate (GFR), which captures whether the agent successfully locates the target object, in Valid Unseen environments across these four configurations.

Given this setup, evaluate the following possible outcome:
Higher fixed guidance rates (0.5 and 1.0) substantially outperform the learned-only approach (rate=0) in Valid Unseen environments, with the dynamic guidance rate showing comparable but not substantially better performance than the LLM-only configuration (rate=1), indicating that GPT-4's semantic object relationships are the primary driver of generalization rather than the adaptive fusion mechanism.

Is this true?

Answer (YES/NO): NO